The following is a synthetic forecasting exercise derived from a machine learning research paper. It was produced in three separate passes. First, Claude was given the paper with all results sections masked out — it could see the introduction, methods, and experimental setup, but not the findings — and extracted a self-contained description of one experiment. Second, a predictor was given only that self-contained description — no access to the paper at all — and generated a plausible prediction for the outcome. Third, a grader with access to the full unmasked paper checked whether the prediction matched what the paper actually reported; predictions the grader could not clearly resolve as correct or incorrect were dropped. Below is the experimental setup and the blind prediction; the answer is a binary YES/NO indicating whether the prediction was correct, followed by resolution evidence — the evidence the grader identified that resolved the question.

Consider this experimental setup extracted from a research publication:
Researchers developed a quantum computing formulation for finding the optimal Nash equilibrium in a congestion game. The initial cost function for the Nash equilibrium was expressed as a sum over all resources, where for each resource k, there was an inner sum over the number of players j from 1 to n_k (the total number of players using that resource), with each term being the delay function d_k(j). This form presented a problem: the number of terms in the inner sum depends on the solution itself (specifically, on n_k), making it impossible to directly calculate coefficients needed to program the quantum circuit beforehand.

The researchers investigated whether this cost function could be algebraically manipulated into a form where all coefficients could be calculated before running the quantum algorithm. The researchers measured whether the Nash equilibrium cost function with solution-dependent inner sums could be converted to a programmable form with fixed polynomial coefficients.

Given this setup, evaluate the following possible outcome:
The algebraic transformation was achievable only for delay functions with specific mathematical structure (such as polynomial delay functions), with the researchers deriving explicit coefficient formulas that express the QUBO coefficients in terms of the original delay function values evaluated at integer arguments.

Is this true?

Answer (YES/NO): NO